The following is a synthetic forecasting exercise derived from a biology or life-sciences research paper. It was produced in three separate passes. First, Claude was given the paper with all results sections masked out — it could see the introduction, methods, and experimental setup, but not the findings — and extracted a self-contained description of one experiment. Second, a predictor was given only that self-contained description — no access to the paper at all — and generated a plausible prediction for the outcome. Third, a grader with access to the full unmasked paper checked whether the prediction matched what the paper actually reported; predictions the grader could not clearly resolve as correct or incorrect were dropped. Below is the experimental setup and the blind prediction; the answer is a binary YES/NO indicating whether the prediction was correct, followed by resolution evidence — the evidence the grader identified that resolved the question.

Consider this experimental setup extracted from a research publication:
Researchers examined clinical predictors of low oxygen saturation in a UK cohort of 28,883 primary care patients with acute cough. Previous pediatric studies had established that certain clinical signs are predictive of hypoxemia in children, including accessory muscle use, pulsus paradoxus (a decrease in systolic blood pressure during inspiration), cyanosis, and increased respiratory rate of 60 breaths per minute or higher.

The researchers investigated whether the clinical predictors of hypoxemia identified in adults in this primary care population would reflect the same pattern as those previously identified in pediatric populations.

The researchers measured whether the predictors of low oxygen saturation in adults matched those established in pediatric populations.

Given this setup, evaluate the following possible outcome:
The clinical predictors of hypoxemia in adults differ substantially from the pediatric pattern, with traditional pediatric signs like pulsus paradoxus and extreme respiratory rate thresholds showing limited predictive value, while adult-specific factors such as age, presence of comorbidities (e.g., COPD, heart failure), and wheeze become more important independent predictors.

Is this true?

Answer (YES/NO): YES